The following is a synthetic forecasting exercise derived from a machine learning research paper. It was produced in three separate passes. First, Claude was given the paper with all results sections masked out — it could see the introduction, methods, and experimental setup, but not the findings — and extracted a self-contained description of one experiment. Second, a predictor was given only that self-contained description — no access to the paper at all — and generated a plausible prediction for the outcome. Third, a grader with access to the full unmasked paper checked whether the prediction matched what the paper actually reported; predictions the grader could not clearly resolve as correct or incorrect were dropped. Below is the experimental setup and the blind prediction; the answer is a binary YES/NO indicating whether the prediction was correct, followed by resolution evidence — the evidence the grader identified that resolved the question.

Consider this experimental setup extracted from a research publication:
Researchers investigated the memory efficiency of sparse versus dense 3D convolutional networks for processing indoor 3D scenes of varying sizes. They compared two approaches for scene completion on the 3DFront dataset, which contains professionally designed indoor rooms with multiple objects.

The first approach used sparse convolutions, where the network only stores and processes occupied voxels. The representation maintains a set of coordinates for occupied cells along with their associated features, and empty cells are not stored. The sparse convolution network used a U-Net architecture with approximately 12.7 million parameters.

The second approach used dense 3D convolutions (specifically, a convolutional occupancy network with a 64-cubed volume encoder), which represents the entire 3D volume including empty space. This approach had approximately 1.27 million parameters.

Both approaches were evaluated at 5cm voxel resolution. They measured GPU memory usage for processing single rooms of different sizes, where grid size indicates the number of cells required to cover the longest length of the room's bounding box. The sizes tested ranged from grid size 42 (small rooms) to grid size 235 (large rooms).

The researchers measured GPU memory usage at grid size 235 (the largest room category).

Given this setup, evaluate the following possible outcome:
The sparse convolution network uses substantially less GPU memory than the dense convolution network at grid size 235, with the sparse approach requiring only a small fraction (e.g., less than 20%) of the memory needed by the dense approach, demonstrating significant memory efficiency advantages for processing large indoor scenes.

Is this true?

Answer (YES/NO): YES